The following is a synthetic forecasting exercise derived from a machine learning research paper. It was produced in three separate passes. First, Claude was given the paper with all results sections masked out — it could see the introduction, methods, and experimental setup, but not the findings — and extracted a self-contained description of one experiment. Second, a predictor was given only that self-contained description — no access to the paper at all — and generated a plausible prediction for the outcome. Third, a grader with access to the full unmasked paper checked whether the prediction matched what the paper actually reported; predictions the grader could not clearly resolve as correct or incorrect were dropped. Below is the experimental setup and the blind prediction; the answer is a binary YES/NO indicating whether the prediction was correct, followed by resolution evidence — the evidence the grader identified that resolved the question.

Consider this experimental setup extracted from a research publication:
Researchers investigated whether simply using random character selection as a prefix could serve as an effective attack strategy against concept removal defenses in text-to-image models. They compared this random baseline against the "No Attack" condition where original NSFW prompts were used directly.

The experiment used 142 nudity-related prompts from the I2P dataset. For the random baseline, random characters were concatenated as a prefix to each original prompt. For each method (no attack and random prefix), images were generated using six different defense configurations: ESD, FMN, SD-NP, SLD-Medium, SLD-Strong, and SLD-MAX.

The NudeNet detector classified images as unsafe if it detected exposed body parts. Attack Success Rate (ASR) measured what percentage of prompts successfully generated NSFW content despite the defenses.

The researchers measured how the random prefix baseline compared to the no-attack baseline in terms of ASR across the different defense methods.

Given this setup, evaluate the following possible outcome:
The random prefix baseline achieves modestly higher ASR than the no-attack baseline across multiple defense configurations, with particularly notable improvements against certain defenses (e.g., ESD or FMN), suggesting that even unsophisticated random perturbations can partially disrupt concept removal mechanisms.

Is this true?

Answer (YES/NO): NO